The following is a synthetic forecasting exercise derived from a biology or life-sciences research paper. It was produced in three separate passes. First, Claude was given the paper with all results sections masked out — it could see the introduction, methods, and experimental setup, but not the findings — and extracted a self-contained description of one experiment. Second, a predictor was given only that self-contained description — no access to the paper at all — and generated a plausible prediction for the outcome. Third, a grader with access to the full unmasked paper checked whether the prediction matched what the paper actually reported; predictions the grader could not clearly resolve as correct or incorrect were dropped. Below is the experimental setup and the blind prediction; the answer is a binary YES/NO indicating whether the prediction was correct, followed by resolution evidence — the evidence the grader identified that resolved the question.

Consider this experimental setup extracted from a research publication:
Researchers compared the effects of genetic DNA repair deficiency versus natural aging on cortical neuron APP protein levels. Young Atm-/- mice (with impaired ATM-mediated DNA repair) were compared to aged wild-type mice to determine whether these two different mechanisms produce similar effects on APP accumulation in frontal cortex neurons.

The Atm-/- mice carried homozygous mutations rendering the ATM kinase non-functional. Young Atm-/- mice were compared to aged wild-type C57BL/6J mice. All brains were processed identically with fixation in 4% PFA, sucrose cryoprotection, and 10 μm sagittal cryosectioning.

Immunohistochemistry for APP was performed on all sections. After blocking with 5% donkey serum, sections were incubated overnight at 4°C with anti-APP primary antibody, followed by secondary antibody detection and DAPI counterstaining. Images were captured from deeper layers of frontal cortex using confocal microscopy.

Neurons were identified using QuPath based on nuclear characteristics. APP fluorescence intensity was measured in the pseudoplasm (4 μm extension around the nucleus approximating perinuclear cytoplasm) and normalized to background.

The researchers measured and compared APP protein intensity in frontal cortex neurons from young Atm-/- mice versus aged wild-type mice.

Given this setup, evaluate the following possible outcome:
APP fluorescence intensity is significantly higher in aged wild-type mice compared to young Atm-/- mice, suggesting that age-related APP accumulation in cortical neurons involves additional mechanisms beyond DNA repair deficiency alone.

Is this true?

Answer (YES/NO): NO